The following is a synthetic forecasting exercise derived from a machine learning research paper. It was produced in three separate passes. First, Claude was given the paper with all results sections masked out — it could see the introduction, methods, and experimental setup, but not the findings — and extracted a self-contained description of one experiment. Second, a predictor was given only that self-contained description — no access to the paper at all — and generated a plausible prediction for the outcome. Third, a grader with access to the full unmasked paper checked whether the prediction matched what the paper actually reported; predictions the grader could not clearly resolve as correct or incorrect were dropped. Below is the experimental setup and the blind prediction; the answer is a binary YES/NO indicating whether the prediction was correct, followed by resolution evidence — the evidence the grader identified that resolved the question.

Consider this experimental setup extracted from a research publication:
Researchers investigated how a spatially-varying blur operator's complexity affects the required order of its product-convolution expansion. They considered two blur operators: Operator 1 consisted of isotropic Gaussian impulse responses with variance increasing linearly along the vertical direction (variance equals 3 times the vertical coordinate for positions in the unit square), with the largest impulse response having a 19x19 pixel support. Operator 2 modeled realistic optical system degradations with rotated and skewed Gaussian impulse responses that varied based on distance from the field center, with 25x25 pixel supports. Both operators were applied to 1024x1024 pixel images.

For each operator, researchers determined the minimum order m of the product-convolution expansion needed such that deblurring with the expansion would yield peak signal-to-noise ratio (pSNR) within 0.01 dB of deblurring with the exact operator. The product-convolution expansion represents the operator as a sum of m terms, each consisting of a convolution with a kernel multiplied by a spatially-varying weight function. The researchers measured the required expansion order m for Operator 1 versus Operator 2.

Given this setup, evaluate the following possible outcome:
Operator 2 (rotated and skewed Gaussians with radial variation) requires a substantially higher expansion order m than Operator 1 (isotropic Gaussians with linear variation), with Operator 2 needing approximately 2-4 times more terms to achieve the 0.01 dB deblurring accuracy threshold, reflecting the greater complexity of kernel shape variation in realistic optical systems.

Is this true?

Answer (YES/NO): NO